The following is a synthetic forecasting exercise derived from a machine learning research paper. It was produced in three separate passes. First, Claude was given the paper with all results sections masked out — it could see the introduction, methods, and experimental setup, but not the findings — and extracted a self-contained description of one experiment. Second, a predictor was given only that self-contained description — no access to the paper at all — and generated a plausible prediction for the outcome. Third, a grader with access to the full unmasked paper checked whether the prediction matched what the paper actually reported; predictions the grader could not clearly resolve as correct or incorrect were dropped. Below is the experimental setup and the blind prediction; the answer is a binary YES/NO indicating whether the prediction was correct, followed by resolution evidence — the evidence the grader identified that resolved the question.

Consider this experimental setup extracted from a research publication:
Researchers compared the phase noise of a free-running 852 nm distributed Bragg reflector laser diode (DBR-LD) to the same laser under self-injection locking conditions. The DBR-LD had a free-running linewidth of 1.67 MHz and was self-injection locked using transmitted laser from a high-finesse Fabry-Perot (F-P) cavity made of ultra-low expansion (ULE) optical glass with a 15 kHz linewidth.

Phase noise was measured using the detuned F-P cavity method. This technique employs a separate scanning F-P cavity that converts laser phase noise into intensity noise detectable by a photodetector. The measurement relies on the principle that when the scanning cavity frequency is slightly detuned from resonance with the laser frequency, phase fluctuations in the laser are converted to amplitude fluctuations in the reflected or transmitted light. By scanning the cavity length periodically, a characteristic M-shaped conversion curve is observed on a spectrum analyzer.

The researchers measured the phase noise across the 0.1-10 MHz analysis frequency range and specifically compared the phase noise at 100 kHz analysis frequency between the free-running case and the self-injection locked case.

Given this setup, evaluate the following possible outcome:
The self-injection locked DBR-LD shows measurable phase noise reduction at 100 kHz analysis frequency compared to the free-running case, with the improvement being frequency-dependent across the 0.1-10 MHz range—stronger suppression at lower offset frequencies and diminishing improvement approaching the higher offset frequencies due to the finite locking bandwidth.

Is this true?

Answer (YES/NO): YES